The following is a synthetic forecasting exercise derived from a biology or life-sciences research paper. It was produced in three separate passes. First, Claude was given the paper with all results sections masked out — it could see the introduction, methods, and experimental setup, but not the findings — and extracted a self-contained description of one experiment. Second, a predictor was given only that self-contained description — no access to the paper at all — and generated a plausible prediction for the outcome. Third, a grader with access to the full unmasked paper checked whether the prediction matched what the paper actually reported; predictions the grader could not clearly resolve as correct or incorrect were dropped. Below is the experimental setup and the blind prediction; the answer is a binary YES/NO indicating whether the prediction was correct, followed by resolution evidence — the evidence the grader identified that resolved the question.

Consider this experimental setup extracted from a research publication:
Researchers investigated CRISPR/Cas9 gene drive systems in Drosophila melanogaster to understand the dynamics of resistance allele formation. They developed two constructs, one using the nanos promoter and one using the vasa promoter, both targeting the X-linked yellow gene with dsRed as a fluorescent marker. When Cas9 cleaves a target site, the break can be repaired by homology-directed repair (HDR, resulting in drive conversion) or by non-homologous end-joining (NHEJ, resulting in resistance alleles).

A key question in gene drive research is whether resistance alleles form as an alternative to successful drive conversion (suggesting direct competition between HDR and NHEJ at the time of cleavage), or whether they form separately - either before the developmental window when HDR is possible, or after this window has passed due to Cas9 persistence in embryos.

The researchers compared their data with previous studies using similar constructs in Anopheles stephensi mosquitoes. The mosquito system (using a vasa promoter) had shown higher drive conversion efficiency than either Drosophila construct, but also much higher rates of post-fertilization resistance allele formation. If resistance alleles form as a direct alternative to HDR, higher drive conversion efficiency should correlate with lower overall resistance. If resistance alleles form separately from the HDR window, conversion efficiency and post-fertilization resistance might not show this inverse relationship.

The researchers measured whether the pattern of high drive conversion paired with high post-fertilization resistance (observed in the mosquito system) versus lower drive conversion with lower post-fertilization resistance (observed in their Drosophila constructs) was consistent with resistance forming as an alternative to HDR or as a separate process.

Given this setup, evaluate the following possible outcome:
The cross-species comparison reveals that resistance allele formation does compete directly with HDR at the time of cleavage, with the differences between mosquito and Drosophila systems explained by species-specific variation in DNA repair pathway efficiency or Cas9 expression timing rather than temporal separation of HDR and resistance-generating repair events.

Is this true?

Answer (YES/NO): NO